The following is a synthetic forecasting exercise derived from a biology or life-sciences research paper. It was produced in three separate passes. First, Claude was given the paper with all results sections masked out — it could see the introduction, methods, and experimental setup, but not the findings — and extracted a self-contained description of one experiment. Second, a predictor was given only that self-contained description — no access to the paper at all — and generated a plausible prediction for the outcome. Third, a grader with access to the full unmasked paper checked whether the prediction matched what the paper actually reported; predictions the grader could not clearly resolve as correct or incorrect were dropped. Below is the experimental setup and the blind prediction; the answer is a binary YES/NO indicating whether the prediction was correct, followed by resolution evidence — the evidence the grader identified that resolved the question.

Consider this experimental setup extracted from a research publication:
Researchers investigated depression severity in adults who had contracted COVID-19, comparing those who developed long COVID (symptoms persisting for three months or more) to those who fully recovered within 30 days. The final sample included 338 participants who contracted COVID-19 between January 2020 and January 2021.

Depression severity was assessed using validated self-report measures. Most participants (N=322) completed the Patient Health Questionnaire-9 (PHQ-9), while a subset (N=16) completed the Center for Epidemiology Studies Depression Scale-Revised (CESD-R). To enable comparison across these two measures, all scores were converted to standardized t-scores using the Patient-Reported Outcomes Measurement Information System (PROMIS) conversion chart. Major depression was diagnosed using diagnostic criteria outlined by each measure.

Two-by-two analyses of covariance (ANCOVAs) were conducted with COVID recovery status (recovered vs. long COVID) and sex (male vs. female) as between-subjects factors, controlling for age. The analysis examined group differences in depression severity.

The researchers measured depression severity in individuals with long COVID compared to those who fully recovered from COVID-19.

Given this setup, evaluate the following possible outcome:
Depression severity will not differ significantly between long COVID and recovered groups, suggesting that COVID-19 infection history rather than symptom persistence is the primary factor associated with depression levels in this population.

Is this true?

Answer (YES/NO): NO